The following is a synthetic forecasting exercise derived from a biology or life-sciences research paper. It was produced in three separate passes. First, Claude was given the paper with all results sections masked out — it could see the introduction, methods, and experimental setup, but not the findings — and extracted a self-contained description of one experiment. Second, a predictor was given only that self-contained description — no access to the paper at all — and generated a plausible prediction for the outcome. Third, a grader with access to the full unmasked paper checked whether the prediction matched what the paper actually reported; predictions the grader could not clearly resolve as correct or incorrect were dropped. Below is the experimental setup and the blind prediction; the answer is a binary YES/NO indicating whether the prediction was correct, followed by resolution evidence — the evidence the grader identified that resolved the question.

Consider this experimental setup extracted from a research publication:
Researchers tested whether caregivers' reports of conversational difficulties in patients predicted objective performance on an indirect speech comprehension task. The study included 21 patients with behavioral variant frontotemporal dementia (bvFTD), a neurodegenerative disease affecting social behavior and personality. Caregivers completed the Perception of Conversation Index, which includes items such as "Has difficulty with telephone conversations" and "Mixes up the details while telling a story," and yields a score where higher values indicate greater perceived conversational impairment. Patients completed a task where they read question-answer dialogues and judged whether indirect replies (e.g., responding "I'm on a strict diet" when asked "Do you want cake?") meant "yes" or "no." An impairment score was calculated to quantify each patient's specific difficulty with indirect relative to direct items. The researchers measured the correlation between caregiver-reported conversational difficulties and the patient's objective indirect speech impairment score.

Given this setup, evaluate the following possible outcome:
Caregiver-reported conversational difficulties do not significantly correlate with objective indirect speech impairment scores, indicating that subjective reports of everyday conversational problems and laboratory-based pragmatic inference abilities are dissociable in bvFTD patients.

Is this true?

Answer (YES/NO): NO